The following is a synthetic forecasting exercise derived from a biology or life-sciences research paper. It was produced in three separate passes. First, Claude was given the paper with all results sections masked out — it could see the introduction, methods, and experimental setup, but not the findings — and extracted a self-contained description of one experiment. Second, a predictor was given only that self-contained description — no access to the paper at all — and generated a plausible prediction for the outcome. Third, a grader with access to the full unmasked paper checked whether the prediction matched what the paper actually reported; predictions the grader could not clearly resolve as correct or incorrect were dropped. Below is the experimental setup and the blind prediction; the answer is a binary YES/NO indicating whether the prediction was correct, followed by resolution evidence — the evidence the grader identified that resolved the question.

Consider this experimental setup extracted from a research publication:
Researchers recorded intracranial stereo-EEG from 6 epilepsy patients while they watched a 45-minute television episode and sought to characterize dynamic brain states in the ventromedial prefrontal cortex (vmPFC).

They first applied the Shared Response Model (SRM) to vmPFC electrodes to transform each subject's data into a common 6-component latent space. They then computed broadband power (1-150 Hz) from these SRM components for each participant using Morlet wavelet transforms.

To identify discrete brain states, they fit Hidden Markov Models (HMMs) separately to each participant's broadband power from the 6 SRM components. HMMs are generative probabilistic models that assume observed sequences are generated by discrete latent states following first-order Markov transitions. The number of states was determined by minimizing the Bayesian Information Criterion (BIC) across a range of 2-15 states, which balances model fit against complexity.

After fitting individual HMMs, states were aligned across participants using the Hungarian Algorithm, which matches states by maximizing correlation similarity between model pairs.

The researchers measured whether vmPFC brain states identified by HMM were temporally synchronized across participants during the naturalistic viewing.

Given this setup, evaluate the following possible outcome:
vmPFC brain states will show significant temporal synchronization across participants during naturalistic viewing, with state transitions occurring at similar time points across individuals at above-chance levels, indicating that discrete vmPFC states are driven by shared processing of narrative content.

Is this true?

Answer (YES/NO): NO